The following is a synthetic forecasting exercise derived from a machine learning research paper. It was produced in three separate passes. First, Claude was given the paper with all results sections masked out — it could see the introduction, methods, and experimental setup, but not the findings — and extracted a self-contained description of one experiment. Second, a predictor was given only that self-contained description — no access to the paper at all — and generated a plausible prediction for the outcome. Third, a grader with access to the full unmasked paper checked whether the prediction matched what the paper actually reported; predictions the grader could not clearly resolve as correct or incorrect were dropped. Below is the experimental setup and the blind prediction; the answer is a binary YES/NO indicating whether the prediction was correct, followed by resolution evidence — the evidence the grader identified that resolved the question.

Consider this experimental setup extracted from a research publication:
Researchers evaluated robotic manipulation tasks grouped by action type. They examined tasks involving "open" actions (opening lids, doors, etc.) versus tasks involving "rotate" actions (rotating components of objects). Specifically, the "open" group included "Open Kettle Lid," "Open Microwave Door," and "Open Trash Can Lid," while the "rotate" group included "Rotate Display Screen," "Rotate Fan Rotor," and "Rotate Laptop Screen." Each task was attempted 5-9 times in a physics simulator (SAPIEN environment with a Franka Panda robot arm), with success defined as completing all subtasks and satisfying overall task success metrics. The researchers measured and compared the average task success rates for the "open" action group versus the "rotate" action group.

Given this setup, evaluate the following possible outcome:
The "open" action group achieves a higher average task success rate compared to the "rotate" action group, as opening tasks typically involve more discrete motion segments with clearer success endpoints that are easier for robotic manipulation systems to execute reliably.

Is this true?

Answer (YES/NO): NO